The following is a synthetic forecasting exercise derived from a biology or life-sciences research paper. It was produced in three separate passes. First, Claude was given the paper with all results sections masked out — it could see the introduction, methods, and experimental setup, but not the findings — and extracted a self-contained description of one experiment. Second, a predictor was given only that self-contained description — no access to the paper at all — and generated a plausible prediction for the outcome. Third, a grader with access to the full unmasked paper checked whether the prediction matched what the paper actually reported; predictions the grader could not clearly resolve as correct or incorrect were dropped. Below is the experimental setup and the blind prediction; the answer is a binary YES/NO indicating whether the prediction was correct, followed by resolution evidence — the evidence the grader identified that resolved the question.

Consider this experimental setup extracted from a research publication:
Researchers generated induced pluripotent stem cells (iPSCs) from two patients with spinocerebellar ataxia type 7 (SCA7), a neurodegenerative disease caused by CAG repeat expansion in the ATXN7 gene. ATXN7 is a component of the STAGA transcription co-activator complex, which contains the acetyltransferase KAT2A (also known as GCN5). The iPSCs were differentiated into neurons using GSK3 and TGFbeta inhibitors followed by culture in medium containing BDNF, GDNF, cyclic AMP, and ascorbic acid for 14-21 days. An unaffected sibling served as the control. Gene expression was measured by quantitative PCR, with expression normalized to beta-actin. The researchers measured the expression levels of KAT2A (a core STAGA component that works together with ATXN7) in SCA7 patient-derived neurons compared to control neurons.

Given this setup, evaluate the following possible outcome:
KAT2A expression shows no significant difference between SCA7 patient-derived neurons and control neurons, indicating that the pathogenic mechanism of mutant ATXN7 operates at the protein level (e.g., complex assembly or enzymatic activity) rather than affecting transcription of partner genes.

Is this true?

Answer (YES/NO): NO